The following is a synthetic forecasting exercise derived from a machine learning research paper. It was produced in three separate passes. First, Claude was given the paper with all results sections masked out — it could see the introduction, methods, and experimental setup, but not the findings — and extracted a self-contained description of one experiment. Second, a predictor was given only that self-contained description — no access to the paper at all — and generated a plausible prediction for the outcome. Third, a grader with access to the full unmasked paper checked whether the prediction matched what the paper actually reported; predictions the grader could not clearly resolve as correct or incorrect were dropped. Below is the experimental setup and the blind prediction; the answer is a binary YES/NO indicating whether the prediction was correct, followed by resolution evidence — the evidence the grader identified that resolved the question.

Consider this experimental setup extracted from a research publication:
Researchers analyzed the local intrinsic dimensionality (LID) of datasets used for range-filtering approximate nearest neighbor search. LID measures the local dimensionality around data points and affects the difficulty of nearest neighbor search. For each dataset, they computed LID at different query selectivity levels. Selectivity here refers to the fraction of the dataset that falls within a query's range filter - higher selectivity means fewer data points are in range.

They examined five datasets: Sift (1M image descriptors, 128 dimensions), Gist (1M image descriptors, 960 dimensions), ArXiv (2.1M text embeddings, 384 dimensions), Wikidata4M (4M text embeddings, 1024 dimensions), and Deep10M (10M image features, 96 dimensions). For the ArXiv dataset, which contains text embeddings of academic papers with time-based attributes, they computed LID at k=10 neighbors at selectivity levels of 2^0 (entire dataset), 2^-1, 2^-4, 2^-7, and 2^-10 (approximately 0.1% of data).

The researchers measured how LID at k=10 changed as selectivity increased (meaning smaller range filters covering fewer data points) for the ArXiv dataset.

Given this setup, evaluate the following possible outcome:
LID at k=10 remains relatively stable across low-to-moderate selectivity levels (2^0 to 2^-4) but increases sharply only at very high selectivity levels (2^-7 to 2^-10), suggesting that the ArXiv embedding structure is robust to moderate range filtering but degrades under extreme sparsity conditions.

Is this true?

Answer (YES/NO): NO